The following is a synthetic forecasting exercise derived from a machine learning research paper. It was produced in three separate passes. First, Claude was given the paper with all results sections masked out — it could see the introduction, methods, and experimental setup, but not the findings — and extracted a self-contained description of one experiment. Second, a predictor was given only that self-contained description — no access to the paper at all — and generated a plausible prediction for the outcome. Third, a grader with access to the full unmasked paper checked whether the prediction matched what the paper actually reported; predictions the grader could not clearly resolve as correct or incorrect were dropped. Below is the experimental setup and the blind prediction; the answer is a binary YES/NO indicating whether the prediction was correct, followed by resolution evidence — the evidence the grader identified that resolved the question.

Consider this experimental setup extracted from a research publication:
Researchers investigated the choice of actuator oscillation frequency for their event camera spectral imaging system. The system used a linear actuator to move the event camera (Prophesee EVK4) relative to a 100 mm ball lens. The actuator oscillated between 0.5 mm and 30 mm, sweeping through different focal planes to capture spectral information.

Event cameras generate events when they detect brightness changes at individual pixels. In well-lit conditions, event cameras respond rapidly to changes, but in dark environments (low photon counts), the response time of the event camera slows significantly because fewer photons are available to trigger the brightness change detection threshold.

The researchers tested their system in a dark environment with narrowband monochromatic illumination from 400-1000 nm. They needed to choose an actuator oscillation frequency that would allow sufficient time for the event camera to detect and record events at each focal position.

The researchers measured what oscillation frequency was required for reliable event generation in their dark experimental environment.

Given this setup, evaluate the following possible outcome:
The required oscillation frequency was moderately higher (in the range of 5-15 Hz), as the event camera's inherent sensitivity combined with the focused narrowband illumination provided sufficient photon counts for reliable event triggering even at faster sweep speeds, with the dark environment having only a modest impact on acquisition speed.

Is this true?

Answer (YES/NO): NO